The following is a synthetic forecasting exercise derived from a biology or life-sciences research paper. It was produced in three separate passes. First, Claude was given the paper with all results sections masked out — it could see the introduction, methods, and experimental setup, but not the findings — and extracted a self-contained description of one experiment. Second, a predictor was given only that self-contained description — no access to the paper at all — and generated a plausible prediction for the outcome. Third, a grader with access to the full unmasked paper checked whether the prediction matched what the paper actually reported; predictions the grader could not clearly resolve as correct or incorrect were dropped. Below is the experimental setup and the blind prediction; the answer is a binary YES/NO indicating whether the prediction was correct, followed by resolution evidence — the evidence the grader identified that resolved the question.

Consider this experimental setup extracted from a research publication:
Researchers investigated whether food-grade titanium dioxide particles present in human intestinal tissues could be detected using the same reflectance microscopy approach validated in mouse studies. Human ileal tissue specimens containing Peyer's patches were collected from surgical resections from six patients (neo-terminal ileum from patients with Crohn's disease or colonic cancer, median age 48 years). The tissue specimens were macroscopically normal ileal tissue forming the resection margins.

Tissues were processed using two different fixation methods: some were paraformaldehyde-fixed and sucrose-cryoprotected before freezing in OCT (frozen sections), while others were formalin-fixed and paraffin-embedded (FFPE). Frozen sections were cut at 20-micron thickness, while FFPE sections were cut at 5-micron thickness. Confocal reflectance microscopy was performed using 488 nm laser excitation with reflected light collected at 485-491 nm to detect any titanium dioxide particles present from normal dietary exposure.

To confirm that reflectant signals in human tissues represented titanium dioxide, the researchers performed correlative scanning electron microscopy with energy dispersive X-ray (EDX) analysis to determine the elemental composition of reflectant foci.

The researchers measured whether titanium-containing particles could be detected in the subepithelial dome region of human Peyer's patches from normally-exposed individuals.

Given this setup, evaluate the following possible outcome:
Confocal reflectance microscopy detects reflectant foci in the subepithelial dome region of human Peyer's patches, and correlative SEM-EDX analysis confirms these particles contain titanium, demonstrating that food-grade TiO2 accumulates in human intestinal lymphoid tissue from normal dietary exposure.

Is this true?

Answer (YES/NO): YES